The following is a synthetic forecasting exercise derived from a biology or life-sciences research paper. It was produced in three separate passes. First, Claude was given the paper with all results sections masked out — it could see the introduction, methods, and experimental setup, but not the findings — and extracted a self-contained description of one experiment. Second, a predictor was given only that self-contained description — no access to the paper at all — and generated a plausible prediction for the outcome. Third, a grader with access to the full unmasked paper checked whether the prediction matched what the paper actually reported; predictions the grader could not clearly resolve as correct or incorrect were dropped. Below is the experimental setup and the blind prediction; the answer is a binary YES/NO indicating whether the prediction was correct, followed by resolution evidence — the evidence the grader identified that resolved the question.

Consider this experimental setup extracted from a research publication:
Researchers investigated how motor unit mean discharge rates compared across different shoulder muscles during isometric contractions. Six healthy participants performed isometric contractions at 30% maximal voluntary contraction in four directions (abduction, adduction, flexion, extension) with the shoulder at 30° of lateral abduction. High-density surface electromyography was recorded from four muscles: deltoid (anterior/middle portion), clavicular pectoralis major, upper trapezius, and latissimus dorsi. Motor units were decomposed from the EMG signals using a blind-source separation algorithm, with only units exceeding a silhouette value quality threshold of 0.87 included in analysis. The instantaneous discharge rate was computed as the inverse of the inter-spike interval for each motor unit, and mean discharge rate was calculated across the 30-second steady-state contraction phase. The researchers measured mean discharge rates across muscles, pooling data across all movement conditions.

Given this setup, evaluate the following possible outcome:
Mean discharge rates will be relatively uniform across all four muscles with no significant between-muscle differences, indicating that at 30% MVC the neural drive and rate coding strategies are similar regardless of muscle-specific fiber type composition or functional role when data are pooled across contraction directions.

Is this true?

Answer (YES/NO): NO